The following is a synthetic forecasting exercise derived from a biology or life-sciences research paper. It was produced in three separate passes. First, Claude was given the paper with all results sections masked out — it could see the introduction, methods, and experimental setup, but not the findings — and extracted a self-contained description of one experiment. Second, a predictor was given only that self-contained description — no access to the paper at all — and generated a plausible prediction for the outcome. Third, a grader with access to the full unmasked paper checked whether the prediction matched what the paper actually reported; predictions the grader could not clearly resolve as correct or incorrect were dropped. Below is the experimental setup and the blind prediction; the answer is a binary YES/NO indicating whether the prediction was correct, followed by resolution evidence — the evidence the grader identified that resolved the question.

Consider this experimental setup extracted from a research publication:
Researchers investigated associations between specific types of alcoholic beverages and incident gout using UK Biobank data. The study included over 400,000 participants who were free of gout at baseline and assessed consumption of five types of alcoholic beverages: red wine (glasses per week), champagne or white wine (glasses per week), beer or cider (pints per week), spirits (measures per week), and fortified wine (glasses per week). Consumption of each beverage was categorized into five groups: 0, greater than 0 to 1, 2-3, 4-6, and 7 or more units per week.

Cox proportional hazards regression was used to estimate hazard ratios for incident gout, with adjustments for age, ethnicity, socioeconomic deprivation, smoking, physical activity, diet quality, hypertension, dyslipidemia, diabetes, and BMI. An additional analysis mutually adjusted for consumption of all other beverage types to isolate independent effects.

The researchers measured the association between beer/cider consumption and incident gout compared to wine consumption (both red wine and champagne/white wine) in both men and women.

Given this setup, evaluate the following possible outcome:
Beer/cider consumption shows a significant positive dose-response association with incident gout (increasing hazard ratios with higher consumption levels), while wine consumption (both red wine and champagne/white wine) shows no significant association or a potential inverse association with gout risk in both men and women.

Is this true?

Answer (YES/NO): NO